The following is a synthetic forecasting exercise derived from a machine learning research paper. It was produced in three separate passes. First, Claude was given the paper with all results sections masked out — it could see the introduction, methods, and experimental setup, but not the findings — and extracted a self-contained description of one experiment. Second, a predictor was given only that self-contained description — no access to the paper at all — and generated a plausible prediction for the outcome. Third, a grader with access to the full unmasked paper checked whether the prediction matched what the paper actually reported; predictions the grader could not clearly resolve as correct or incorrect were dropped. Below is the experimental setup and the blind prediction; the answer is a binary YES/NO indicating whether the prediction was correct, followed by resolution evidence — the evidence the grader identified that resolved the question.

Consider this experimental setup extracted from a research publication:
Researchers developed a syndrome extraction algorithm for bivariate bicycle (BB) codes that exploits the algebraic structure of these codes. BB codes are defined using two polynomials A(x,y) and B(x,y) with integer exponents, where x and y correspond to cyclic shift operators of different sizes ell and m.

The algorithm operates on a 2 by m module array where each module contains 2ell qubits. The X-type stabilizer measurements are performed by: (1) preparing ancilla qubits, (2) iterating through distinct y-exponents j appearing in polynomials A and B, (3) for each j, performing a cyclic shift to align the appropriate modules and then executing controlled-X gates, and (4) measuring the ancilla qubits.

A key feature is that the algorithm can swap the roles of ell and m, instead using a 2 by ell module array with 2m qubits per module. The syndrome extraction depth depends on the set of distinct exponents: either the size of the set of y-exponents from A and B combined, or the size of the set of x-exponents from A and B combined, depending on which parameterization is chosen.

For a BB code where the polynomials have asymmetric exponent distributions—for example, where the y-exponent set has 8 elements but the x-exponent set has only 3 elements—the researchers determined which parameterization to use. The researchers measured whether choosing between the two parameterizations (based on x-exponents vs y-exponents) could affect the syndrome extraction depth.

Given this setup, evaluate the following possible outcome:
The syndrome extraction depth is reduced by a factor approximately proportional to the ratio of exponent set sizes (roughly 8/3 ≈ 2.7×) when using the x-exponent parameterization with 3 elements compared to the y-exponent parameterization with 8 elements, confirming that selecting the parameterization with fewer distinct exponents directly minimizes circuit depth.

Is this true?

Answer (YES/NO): NO